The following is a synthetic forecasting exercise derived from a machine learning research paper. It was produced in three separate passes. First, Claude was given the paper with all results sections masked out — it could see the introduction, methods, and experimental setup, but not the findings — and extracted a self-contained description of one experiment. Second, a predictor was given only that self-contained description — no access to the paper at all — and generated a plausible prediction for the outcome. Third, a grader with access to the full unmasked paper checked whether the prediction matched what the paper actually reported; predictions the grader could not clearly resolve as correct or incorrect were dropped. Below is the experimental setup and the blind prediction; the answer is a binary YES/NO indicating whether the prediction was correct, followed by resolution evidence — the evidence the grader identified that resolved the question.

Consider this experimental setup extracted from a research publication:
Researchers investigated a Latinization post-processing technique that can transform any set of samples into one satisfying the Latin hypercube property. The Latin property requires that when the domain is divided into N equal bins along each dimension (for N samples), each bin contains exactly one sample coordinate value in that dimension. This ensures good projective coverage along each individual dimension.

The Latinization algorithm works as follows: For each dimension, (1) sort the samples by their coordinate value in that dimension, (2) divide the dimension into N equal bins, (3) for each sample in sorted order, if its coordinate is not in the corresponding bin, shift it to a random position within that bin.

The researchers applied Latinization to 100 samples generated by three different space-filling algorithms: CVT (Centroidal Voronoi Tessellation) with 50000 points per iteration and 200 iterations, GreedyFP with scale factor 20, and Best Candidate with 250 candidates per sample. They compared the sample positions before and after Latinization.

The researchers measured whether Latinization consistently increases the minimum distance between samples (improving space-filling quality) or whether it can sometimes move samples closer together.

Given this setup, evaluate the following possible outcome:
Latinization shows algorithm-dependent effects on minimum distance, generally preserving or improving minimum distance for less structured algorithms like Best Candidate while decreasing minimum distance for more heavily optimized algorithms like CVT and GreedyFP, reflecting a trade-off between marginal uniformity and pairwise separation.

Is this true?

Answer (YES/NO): NO